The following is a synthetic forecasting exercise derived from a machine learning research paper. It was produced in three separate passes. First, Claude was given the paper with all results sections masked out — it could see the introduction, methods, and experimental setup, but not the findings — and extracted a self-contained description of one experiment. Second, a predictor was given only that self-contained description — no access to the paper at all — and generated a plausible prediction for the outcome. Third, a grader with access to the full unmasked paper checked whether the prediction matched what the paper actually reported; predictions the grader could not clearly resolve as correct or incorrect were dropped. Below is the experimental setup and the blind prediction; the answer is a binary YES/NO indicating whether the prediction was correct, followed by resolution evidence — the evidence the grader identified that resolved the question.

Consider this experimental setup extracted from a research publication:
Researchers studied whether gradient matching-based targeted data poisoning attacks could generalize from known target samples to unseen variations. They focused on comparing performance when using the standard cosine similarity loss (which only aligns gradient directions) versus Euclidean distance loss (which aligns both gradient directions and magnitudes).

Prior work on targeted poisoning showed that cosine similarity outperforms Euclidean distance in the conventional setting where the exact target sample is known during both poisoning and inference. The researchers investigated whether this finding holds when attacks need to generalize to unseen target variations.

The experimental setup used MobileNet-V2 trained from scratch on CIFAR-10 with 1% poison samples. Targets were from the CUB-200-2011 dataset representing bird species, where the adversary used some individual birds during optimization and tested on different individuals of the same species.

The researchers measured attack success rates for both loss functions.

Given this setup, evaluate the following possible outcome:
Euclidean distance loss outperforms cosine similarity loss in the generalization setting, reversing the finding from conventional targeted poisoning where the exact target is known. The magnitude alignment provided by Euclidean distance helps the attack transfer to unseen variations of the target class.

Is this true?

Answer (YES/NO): YES